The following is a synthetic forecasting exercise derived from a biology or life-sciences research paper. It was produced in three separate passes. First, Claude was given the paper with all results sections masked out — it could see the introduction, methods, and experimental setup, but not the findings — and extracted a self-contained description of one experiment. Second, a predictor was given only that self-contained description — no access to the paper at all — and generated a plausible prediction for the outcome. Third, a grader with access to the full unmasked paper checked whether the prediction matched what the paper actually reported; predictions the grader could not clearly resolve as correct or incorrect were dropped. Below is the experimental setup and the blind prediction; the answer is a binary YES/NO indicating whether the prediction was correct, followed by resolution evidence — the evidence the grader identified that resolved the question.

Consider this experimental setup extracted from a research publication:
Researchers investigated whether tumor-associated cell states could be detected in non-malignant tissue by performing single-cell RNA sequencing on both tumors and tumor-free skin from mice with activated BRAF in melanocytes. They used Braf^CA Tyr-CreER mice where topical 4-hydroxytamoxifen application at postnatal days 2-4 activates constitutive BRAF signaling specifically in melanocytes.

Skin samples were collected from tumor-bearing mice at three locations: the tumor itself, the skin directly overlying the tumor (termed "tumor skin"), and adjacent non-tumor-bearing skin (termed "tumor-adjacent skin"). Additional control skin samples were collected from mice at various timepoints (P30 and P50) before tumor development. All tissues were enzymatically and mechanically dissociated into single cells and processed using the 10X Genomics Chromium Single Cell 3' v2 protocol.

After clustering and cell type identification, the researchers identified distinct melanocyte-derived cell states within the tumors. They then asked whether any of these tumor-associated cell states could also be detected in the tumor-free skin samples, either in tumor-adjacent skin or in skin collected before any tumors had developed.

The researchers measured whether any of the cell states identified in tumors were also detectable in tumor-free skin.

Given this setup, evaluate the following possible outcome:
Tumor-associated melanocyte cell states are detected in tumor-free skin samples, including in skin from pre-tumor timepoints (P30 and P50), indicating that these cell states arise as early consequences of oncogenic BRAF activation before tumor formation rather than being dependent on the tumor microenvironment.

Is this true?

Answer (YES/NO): YES